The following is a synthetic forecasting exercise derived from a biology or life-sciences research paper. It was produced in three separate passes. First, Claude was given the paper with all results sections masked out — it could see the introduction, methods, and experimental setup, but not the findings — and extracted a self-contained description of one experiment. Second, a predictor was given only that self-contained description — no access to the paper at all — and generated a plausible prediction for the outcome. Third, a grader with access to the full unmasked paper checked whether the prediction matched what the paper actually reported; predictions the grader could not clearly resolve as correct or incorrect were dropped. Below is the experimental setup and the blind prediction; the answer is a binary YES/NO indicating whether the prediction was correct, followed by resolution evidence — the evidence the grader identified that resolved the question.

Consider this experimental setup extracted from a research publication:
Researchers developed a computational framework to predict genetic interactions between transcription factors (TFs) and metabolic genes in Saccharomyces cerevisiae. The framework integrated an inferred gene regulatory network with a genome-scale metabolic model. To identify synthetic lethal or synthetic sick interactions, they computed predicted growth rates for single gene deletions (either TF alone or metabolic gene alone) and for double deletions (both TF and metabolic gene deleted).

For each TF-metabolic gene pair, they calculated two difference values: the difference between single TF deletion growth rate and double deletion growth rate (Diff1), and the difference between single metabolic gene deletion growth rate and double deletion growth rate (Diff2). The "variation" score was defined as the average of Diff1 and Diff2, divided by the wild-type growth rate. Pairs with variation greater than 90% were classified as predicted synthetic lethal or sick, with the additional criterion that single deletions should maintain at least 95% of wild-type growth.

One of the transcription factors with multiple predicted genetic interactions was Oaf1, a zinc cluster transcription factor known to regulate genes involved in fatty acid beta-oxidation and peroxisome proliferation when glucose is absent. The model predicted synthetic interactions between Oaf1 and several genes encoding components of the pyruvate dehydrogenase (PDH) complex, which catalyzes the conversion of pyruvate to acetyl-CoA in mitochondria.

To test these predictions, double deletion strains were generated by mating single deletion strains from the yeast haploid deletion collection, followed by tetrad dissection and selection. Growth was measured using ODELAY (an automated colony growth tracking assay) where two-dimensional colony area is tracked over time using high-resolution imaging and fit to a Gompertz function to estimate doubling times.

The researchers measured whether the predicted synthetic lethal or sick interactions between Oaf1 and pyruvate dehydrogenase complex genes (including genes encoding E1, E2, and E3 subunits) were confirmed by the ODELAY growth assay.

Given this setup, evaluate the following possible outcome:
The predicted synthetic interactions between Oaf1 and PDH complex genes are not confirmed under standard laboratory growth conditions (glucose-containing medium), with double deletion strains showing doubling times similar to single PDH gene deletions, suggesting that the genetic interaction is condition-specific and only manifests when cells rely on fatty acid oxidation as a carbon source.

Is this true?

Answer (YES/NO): NO